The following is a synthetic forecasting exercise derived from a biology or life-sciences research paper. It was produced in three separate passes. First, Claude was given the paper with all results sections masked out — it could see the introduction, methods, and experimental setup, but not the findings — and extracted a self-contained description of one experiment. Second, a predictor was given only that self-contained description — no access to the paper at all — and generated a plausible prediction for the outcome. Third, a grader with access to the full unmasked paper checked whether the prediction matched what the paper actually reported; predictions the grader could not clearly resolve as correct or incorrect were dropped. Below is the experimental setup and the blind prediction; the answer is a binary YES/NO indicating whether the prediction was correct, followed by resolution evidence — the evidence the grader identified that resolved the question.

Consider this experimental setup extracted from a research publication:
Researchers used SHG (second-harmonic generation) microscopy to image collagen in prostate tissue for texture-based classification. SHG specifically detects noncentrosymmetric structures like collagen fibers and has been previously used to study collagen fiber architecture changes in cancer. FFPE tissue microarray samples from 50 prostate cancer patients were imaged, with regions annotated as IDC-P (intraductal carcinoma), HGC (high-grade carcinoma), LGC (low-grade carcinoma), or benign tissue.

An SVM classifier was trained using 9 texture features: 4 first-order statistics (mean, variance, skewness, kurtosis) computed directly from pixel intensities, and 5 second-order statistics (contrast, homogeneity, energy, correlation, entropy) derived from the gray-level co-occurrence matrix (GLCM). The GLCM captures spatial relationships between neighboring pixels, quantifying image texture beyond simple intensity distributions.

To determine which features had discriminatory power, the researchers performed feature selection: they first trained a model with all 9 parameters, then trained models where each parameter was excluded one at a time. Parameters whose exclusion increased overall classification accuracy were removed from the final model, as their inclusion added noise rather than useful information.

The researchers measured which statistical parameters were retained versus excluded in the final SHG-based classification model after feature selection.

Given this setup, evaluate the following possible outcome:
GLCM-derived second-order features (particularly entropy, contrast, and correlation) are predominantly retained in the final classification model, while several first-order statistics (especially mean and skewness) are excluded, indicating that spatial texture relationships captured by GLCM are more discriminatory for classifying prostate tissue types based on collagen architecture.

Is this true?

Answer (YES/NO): NO